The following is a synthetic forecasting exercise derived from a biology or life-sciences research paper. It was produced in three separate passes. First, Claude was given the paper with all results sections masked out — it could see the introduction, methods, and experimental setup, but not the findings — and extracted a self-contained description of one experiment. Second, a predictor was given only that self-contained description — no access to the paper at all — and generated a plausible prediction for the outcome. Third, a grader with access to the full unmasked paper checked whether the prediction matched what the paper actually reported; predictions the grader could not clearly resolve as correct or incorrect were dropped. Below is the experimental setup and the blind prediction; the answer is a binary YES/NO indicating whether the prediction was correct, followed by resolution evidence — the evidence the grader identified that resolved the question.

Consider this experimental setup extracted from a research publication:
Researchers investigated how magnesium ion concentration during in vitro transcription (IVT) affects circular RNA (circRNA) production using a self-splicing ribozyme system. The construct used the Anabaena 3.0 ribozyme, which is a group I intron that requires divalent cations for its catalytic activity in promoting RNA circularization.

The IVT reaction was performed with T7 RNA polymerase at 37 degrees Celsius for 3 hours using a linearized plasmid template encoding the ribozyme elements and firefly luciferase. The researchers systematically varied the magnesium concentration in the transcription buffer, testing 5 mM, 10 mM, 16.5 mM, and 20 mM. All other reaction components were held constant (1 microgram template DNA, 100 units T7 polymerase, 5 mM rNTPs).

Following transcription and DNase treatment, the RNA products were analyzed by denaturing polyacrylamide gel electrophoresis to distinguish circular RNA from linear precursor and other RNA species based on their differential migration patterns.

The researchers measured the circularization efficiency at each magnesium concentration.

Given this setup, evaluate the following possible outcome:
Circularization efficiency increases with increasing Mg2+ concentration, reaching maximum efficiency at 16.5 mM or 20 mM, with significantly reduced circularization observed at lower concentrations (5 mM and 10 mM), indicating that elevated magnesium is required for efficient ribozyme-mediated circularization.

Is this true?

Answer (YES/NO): NO